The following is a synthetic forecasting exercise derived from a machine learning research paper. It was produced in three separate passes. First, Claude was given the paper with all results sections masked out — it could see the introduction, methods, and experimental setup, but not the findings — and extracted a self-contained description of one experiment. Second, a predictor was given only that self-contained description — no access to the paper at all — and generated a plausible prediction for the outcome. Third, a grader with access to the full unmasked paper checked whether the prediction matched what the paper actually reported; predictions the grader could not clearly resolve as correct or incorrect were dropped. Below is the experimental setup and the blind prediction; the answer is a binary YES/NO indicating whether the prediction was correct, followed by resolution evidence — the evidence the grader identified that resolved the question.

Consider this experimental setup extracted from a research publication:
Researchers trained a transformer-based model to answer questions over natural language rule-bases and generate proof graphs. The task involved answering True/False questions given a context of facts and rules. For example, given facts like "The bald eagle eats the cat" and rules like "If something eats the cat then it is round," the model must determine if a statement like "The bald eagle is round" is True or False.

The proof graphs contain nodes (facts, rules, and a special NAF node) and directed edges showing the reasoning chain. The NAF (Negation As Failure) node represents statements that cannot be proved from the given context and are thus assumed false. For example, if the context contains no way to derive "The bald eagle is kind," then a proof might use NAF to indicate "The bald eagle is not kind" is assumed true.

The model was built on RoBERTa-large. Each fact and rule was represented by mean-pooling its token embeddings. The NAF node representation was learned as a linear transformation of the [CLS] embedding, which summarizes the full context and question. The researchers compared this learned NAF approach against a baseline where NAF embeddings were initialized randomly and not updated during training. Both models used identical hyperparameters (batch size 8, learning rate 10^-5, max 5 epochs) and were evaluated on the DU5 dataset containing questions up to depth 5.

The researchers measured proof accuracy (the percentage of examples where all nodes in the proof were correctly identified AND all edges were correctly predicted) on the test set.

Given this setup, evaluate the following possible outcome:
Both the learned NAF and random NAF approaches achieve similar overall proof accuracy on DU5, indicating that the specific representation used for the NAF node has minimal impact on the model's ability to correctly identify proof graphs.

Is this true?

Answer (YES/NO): NO